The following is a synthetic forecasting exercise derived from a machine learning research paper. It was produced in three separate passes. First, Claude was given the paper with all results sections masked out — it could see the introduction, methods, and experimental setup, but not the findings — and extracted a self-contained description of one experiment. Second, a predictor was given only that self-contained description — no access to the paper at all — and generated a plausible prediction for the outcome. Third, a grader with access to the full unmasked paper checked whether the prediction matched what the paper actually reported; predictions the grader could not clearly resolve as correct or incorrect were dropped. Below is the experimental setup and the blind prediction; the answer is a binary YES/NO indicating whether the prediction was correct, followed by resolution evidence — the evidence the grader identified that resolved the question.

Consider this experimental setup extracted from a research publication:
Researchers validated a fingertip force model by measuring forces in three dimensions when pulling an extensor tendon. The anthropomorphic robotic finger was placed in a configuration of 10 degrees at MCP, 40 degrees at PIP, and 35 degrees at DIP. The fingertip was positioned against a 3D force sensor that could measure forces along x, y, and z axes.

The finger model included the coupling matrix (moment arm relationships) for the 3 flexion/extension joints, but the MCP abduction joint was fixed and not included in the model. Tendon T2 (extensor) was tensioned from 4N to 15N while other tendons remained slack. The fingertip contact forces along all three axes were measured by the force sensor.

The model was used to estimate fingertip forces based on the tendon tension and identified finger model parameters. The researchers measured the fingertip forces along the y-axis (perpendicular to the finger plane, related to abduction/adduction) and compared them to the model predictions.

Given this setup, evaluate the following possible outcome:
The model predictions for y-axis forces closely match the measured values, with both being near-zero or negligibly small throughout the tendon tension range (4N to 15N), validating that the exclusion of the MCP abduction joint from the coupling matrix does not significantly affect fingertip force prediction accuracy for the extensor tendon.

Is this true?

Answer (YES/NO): NO